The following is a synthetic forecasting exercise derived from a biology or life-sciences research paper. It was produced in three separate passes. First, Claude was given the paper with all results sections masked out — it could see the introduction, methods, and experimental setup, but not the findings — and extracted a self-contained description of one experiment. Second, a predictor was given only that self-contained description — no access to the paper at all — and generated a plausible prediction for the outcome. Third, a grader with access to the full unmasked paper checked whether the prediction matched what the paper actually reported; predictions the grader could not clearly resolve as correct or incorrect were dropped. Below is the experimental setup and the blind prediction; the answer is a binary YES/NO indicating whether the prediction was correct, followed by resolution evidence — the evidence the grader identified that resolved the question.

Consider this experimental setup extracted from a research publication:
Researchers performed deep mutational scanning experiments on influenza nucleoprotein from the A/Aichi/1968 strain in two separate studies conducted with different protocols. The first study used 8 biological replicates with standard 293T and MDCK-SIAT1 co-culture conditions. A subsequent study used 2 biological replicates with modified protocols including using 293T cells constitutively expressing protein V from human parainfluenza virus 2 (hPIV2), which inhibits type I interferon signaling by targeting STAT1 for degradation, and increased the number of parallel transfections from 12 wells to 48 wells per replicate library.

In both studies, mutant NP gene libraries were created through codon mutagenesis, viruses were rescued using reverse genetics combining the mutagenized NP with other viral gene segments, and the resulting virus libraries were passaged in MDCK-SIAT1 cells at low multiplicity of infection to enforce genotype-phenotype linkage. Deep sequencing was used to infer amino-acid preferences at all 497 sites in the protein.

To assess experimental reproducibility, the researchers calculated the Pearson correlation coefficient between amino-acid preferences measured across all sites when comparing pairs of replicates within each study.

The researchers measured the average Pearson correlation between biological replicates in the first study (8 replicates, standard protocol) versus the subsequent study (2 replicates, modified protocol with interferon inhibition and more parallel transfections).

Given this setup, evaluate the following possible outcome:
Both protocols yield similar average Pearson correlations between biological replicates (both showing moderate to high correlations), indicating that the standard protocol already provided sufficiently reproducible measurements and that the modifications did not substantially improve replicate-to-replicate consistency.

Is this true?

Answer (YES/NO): NO